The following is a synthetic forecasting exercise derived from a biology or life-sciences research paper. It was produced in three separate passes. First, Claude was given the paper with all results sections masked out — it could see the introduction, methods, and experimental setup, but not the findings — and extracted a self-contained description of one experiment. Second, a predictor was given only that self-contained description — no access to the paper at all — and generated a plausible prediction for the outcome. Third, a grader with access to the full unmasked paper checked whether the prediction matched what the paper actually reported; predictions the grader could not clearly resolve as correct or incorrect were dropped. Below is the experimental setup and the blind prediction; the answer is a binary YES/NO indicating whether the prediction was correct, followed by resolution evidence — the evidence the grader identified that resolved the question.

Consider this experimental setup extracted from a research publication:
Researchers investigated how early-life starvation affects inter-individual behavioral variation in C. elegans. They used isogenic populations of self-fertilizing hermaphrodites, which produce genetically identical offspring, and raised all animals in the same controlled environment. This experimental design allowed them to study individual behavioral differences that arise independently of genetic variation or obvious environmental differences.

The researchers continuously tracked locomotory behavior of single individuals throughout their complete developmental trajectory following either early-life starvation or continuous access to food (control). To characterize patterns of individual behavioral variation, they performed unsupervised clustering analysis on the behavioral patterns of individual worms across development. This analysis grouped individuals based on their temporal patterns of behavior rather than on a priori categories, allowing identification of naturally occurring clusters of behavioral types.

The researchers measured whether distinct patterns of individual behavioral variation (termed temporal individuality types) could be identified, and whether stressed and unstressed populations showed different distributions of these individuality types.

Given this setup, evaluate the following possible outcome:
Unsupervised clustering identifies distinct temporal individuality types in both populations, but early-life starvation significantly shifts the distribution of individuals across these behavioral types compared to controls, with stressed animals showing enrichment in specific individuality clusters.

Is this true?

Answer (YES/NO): NO